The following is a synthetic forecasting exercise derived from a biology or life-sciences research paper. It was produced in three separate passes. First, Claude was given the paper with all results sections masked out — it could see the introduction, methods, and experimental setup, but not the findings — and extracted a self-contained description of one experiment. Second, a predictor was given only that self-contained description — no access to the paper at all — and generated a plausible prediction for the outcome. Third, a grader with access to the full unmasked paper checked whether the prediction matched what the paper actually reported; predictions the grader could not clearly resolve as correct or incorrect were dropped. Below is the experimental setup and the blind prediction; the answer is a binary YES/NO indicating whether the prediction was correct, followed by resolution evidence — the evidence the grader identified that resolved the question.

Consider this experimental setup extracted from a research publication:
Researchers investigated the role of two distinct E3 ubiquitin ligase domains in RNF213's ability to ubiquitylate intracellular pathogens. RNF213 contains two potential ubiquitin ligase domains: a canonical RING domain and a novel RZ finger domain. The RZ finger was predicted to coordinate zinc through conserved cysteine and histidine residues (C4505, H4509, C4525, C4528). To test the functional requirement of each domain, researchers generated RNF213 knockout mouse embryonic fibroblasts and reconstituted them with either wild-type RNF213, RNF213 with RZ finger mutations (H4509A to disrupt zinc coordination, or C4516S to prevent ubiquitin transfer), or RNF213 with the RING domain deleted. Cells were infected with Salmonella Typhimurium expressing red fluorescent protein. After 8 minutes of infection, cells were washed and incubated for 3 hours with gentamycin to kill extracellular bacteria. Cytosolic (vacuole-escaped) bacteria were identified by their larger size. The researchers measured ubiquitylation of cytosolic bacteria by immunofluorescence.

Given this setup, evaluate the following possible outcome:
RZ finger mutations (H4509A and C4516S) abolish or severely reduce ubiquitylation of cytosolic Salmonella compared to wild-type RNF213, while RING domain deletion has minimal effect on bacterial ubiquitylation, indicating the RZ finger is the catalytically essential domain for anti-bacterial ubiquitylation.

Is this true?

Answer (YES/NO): YES